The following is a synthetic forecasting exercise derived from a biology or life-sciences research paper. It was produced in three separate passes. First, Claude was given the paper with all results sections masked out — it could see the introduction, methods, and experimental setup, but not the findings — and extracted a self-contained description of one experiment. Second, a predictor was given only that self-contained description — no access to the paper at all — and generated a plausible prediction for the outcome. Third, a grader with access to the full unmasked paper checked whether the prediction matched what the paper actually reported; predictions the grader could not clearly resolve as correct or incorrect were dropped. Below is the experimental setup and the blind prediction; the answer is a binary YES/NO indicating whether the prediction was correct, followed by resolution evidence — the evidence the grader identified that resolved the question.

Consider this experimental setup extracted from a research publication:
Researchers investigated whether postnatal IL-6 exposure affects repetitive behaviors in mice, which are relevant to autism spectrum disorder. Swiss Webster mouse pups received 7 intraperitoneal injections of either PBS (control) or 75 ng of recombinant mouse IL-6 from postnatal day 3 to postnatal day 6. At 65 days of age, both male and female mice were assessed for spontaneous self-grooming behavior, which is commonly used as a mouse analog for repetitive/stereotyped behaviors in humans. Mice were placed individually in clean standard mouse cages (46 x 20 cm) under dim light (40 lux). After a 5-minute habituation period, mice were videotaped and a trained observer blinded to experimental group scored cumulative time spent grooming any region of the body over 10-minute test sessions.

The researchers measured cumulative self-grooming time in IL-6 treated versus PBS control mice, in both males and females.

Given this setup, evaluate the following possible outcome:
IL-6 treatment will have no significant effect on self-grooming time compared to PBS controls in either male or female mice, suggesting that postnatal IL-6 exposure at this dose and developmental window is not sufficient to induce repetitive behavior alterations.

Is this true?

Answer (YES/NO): NO